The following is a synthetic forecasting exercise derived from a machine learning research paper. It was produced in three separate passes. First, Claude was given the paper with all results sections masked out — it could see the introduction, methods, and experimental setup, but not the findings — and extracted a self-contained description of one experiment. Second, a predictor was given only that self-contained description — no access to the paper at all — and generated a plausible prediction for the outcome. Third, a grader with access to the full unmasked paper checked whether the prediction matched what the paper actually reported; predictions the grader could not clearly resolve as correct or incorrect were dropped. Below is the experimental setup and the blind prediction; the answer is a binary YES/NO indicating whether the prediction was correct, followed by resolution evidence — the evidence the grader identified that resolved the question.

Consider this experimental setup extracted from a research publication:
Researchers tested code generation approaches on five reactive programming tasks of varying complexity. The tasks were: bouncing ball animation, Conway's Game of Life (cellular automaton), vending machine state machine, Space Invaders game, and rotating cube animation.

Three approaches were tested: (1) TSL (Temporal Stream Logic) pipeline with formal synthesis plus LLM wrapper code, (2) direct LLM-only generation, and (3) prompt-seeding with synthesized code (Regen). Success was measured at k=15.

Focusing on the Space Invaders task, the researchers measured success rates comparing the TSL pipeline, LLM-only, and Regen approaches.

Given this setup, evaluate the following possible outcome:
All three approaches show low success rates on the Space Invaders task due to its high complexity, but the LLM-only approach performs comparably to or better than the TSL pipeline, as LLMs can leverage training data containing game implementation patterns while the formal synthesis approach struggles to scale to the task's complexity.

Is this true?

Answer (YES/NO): YES